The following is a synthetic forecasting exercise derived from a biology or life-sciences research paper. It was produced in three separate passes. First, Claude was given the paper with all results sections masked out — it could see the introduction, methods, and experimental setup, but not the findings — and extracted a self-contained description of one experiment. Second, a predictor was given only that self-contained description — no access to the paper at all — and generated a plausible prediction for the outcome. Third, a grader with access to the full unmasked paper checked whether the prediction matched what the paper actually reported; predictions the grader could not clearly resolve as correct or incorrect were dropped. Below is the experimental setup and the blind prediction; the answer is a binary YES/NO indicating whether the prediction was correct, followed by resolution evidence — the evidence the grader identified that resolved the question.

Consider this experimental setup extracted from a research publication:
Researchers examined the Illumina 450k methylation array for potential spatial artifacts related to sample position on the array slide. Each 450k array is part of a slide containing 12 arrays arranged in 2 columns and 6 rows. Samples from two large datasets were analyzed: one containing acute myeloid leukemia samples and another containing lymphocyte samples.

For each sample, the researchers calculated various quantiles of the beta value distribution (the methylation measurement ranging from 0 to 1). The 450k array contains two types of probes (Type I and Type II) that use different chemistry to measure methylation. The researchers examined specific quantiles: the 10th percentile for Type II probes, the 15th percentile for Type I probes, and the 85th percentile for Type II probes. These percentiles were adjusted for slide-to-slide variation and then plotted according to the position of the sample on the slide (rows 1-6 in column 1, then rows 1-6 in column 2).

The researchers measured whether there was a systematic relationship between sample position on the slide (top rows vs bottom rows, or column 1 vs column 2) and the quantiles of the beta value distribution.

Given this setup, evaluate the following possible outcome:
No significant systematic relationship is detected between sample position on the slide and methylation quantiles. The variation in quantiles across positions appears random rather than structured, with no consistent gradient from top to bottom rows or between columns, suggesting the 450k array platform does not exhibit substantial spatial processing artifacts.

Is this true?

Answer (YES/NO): NO